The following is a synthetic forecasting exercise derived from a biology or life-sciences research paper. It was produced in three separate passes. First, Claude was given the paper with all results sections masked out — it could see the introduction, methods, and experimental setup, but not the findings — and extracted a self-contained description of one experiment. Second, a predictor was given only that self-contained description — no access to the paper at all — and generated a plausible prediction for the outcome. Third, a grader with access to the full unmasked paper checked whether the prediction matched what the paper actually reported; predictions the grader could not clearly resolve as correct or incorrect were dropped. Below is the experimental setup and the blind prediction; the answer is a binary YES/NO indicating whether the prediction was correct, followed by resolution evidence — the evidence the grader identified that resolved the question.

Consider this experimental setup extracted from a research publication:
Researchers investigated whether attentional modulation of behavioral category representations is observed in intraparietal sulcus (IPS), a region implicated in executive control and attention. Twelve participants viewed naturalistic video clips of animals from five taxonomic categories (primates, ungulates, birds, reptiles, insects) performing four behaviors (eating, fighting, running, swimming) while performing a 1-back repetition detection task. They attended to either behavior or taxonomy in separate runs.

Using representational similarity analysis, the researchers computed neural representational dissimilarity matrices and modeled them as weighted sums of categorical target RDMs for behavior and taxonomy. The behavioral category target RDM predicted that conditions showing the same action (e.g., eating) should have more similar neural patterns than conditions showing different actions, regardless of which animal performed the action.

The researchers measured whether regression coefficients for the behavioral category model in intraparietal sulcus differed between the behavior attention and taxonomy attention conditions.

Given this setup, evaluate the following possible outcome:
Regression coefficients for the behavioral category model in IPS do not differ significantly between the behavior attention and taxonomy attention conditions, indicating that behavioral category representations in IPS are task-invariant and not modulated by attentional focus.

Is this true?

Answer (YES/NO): NO